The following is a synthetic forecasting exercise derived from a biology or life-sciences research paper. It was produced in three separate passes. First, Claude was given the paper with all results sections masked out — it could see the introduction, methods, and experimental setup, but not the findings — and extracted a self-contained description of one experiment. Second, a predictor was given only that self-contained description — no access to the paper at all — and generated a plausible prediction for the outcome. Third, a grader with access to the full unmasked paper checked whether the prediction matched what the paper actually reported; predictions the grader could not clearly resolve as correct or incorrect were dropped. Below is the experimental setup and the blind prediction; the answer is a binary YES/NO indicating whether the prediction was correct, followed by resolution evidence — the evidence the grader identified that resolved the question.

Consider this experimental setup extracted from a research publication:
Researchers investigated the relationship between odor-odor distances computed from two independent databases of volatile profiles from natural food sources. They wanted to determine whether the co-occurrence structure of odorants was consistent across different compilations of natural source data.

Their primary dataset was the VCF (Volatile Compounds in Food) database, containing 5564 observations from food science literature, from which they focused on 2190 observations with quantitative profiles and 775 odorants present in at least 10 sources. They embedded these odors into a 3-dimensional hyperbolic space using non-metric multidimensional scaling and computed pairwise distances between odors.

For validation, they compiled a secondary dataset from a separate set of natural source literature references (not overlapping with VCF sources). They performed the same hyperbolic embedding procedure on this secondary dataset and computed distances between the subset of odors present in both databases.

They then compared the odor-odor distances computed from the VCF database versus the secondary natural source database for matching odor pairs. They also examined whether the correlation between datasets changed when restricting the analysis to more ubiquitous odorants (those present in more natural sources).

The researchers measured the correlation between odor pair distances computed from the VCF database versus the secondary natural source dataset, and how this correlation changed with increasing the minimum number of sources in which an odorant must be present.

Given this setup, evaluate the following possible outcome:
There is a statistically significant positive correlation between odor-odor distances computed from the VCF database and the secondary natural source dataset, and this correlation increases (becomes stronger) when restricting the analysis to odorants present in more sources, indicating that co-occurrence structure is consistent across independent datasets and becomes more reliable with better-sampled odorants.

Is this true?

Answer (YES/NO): YES